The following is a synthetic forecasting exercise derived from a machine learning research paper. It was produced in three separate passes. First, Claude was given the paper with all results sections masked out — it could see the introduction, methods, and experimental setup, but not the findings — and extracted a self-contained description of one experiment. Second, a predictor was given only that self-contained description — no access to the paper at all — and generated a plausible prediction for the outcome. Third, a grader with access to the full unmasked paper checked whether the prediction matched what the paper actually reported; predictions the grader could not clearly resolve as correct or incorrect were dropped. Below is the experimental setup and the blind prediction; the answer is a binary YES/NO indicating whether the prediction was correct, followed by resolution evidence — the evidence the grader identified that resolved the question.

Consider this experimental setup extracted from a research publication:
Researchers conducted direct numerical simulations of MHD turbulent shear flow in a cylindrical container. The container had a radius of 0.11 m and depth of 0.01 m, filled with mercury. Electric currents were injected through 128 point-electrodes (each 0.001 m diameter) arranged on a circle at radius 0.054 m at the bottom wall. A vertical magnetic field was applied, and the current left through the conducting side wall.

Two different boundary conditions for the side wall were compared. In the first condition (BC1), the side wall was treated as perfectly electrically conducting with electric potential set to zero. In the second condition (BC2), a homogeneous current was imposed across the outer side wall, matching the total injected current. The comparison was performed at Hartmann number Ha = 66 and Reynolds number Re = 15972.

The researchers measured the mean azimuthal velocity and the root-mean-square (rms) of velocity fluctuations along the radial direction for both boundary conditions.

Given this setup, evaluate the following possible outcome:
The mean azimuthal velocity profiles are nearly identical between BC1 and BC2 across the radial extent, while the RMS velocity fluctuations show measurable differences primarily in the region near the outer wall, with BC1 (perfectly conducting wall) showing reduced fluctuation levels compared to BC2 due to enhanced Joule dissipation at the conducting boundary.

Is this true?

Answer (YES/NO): NO